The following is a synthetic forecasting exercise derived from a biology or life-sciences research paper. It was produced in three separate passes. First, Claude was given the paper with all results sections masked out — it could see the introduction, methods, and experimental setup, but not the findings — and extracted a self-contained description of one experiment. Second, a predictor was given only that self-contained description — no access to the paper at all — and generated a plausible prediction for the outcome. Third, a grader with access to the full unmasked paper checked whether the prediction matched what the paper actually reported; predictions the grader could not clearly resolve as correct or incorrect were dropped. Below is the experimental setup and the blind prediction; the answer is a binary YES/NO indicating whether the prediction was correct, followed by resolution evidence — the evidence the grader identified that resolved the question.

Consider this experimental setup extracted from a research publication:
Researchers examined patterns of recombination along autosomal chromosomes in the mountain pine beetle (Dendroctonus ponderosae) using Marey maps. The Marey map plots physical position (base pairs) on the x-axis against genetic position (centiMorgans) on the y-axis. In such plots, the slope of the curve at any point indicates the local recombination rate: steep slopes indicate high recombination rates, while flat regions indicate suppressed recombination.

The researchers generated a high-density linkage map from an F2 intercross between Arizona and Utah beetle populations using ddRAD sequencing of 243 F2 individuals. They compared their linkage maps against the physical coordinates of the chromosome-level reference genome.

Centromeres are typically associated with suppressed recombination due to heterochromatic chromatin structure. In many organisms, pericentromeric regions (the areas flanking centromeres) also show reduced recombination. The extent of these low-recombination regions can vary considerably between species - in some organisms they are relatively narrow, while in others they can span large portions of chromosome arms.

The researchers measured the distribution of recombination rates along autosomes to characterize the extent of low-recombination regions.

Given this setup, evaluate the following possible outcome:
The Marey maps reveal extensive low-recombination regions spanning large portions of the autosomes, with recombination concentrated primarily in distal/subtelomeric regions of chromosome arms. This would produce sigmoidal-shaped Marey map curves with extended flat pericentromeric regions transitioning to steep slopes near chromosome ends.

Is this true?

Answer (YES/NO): NO